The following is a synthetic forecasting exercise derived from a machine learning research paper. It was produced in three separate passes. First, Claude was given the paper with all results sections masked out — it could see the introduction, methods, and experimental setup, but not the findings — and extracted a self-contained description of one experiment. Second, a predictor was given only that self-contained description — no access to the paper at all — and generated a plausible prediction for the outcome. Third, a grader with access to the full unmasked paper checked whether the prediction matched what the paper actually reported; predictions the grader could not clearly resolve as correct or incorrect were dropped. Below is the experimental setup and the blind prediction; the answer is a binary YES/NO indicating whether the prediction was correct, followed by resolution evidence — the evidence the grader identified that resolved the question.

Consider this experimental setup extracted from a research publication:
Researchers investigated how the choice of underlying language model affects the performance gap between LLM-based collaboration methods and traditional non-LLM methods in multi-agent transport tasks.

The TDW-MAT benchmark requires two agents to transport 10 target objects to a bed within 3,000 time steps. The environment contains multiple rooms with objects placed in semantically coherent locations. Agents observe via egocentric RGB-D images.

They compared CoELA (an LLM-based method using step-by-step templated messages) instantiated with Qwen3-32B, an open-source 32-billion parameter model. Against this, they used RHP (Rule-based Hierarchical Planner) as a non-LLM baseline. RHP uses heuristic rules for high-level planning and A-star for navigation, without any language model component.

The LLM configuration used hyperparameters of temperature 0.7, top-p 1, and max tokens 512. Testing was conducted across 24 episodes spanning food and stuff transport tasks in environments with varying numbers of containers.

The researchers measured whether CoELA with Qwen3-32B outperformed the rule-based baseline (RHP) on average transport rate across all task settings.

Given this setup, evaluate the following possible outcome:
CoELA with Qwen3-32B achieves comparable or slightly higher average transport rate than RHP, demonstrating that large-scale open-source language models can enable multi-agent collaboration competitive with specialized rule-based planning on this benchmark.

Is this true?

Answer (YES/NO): NO